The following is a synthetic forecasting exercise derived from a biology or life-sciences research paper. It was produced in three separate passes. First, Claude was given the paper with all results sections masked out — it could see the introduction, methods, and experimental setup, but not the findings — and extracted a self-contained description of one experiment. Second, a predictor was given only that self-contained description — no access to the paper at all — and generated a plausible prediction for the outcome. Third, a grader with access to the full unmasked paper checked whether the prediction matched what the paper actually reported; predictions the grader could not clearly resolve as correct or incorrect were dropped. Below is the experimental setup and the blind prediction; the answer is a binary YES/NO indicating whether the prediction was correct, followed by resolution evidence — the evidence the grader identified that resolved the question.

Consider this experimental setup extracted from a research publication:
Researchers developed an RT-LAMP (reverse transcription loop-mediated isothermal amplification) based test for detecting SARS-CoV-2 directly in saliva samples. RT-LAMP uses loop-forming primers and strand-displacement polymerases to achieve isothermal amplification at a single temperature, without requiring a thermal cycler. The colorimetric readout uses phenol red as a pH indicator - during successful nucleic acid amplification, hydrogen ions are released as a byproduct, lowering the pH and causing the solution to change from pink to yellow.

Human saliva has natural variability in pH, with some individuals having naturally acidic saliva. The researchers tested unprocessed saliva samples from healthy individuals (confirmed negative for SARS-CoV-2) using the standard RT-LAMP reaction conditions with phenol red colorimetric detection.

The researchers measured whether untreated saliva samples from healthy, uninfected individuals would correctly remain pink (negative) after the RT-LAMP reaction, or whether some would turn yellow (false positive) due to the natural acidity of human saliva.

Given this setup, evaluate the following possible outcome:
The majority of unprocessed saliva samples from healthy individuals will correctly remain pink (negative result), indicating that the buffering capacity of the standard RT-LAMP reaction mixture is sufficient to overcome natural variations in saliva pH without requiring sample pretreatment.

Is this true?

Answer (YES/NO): NO